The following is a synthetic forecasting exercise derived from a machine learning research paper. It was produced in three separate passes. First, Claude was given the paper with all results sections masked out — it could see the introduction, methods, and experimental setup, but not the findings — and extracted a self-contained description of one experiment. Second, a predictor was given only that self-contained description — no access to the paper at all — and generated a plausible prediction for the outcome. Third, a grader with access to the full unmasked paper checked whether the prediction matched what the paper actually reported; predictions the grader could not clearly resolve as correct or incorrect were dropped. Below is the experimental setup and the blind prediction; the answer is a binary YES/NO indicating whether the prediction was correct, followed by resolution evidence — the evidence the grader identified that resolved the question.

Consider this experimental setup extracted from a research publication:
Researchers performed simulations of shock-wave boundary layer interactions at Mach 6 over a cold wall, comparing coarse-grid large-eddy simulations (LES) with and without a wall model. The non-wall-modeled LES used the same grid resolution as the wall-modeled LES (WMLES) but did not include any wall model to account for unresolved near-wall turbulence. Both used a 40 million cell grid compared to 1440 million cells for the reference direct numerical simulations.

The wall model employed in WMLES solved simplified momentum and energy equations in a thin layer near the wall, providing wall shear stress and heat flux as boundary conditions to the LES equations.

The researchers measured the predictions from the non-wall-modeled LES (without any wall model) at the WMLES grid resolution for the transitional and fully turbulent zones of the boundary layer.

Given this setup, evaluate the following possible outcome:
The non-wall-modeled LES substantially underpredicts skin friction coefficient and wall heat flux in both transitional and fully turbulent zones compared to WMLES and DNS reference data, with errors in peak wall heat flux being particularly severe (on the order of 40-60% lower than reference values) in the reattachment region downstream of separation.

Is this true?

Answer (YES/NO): NO